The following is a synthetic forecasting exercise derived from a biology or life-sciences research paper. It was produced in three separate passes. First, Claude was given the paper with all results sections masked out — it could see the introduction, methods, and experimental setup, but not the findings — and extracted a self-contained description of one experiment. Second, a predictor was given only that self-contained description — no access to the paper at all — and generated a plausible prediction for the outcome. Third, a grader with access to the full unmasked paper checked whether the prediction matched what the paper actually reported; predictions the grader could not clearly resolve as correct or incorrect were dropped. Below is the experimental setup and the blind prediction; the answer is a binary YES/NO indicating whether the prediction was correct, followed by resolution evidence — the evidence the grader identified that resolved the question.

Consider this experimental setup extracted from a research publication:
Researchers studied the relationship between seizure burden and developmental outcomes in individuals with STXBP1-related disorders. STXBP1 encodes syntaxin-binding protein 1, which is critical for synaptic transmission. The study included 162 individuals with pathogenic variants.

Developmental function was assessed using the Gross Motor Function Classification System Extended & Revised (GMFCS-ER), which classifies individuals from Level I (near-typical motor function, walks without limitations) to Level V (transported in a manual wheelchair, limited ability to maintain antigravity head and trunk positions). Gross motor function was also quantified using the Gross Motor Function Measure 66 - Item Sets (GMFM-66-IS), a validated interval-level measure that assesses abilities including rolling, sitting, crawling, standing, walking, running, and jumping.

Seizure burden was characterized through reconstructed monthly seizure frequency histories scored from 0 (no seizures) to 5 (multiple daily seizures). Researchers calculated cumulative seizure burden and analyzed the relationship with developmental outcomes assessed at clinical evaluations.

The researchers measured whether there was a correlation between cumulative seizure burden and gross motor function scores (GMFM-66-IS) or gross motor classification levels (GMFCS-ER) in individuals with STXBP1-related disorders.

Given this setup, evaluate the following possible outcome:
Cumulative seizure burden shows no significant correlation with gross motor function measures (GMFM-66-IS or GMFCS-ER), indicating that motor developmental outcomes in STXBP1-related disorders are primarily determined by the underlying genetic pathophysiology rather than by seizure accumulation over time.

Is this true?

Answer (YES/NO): NO